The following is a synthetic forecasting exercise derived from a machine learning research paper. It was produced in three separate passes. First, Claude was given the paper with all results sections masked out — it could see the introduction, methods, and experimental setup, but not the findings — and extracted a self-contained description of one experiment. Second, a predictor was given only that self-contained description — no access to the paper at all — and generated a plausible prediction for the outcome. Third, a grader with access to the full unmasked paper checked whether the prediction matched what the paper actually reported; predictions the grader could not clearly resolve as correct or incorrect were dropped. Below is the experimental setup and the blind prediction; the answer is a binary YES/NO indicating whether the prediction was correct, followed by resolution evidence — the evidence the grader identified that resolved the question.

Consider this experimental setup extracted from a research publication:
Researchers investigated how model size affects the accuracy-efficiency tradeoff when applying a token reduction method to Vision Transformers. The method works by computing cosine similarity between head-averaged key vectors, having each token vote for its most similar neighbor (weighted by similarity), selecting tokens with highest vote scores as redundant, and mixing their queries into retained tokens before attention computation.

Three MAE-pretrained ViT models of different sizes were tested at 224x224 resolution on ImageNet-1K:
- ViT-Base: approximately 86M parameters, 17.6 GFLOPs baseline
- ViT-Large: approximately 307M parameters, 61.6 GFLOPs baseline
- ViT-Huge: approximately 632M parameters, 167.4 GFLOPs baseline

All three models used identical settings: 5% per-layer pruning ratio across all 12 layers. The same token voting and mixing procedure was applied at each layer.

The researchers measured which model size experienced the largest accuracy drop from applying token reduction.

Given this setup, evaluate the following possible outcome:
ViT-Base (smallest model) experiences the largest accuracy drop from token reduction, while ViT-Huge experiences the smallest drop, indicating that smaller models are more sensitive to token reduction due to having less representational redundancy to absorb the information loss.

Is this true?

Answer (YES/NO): NO